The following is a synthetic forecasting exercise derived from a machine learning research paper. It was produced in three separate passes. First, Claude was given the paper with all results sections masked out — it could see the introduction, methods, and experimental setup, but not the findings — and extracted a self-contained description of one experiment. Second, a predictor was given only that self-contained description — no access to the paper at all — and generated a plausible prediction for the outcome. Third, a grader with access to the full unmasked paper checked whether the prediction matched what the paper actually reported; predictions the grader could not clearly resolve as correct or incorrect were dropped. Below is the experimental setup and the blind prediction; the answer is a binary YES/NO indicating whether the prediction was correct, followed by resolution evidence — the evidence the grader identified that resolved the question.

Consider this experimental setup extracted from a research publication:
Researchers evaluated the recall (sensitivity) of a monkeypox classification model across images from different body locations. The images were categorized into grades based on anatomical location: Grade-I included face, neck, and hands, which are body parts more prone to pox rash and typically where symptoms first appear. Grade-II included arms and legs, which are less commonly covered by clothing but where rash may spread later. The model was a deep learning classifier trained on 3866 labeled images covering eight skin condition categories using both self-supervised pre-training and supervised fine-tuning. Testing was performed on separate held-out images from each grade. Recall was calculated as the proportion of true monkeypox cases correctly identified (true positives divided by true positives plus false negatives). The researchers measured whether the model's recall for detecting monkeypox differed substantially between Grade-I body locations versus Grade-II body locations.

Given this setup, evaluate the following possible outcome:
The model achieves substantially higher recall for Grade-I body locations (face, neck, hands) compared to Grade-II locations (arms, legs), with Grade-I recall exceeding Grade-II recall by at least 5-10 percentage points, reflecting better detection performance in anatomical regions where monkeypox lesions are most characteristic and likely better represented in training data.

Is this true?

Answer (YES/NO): NO